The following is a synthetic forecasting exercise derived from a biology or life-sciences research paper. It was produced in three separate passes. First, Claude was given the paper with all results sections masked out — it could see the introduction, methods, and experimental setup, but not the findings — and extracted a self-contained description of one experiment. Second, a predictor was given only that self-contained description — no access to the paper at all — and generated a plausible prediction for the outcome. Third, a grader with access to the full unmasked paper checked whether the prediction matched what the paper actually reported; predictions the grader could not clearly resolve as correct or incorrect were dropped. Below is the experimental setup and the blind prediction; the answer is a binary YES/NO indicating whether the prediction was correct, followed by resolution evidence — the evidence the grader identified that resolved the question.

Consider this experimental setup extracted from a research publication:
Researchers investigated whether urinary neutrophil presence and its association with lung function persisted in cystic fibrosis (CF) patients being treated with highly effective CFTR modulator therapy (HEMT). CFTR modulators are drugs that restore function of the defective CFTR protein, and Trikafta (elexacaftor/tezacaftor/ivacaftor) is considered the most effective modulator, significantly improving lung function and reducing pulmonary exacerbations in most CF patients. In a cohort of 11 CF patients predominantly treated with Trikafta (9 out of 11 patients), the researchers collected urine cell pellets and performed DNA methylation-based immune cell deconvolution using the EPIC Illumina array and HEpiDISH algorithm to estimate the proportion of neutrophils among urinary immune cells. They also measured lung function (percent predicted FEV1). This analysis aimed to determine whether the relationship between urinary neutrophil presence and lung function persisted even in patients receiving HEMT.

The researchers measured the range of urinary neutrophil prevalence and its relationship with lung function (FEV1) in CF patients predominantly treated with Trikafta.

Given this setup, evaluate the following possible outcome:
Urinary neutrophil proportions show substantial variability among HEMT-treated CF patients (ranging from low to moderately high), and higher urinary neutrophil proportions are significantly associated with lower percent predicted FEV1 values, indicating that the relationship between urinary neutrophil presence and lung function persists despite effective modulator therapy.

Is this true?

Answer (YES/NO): YES